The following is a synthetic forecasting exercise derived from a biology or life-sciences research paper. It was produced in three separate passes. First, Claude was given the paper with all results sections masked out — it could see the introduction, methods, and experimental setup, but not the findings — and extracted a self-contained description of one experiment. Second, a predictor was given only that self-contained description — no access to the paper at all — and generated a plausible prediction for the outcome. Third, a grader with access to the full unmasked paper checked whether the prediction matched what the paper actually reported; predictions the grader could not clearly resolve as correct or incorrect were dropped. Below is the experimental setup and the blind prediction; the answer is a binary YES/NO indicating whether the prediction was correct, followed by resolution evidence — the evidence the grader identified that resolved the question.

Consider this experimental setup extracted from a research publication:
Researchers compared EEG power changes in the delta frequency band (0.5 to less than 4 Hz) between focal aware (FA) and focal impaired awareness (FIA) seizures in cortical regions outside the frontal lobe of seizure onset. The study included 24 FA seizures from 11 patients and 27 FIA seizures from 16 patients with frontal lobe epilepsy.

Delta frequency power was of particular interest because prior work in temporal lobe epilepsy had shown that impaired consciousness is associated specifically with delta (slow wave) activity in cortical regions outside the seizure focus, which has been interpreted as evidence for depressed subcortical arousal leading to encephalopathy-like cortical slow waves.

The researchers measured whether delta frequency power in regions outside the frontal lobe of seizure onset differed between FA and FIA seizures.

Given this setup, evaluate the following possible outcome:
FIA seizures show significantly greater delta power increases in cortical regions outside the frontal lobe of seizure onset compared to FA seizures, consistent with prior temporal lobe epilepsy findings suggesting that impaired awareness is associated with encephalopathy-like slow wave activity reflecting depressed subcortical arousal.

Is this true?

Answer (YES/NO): NO